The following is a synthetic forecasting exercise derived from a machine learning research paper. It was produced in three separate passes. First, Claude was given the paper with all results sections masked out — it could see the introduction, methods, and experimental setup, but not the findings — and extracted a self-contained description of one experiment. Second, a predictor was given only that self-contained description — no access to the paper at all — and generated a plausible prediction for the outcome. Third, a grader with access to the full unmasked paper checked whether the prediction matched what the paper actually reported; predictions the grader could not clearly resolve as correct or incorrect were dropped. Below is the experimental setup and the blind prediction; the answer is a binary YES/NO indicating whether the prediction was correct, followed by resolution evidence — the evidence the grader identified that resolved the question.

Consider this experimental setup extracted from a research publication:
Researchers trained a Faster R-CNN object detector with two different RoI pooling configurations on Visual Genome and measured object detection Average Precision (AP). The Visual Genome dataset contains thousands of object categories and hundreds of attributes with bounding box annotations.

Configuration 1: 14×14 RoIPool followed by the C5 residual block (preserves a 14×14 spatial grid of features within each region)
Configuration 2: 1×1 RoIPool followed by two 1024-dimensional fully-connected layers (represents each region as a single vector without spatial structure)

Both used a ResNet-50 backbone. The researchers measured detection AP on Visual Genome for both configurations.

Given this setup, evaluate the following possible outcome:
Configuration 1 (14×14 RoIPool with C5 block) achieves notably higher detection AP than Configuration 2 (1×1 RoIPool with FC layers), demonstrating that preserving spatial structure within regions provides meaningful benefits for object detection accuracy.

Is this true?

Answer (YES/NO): YES